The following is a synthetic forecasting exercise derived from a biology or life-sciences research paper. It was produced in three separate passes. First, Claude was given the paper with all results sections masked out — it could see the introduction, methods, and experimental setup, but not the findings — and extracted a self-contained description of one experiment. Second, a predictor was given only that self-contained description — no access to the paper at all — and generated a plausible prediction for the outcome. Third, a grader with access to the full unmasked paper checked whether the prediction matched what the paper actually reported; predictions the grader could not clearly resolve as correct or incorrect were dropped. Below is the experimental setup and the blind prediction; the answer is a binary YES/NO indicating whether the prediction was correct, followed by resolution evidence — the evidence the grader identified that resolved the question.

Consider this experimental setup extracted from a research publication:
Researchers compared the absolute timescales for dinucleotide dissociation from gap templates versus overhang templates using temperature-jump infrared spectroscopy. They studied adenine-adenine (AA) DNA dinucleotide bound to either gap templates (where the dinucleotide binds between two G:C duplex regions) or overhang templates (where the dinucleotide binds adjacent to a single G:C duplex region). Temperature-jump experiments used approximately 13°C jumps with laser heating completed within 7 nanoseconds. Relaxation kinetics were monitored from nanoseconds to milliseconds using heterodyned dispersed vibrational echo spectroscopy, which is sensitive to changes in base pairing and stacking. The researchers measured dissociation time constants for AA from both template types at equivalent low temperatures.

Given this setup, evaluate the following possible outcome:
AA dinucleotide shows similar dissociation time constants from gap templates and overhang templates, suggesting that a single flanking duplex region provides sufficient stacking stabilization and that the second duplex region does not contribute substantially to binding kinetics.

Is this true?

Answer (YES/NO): NO